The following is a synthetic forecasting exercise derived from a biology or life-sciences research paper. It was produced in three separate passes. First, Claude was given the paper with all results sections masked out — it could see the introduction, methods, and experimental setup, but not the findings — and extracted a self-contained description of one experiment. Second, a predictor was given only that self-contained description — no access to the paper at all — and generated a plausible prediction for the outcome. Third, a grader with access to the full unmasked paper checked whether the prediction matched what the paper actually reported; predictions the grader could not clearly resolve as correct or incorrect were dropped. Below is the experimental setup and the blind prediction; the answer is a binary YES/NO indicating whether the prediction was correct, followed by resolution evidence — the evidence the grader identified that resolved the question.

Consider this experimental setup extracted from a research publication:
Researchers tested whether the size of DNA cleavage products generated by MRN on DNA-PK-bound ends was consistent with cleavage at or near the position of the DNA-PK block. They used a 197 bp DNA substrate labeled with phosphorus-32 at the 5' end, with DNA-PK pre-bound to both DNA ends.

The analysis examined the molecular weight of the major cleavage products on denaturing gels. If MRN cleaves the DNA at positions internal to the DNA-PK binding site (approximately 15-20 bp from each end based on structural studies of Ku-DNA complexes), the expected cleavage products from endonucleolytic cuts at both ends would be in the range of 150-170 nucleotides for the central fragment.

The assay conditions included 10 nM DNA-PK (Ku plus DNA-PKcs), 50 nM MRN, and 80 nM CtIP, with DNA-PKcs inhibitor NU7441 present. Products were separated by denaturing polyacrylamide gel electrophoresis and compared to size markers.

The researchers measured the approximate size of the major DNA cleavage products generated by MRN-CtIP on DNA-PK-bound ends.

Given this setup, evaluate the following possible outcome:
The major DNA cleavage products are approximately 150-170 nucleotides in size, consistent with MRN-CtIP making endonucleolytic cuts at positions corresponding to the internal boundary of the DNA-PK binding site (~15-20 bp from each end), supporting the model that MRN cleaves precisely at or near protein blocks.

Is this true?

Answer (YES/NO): NO